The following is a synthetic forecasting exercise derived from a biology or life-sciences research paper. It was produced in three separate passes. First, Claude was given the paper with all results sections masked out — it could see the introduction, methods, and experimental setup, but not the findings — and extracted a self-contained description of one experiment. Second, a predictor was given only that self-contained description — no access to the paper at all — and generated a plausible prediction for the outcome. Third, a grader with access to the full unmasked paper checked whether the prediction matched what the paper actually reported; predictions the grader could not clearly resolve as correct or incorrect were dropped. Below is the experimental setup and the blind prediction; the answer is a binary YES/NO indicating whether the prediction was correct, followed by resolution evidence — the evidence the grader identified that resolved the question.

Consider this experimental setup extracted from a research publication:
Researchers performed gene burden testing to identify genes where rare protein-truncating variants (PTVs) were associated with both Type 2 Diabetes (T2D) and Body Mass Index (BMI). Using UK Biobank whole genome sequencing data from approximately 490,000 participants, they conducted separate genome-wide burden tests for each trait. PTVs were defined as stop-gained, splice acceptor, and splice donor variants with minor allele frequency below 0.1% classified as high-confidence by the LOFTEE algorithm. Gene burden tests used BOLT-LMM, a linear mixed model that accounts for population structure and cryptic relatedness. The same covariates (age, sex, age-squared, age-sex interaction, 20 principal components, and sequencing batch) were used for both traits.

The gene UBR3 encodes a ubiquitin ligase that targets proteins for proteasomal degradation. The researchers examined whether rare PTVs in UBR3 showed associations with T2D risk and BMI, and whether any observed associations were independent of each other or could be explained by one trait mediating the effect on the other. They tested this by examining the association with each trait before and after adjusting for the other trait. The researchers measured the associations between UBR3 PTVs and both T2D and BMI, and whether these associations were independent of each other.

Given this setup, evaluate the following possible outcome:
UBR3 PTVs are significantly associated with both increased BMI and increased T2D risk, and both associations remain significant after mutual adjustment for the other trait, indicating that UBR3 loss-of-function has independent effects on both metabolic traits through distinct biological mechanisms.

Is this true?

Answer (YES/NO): YES